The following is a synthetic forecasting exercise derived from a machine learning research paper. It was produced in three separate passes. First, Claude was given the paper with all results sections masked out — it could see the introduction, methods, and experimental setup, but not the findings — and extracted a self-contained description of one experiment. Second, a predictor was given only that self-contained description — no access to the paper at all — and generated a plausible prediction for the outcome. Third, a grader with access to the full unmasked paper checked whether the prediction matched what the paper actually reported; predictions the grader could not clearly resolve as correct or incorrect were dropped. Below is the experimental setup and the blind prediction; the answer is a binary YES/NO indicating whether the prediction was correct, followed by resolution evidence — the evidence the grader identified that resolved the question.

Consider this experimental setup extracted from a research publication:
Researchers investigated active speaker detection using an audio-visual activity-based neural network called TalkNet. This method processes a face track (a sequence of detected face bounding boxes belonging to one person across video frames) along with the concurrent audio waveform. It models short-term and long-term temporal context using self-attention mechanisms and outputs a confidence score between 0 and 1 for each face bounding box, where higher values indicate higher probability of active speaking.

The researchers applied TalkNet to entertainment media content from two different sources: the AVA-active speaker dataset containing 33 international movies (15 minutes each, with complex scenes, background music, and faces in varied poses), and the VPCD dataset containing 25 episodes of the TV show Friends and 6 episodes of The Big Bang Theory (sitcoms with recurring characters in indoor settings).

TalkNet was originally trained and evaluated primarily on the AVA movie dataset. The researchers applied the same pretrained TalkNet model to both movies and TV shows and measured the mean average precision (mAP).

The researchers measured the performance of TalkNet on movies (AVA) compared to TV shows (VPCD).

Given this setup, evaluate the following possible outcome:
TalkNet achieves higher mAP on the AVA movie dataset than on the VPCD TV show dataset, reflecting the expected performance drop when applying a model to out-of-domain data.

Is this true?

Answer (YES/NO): YES